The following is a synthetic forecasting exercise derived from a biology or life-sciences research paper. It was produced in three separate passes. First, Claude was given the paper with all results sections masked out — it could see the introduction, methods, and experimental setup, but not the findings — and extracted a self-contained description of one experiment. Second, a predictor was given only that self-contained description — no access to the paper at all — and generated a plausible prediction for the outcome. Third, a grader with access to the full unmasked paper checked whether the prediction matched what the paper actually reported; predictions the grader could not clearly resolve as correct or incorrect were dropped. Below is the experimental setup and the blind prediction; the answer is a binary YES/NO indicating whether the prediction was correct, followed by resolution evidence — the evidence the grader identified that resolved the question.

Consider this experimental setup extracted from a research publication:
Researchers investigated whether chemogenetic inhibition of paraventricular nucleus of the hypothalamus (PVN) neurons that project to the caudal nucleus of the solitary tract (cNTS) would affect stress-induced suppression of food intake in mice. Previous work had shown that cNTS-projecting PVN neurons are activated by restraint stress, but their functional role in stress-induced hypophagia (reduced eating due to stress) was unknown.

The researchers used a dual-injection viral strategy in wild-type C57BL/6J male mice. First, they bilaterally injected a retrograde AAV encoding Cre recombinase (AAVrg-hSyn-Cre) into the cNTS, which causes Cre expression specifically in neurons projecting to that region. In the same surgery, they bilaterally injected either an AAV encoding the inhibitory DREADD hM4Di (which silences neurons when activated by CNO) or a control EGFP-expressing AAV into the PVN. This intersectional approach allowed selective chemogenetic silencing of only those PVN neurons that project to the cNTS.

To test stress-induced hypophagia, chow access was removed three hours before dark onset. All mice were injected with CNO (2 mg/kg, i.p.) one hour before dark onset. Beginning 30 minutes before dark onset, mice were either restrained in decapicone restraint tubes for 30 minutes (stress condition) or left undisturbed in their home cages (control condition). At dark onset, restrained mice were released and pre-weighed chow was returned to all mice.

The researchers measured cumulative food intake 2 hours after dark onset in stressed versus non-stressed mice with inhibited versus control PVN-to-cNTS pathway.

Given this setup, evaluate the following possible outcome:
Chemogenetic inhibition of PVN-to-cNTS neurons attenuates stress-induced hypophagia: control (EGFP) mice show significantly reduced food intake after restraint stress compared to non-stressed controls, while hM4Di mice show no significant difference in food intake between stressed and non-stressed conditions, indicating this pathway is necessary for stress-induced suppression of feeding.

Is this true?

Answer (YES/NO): YES